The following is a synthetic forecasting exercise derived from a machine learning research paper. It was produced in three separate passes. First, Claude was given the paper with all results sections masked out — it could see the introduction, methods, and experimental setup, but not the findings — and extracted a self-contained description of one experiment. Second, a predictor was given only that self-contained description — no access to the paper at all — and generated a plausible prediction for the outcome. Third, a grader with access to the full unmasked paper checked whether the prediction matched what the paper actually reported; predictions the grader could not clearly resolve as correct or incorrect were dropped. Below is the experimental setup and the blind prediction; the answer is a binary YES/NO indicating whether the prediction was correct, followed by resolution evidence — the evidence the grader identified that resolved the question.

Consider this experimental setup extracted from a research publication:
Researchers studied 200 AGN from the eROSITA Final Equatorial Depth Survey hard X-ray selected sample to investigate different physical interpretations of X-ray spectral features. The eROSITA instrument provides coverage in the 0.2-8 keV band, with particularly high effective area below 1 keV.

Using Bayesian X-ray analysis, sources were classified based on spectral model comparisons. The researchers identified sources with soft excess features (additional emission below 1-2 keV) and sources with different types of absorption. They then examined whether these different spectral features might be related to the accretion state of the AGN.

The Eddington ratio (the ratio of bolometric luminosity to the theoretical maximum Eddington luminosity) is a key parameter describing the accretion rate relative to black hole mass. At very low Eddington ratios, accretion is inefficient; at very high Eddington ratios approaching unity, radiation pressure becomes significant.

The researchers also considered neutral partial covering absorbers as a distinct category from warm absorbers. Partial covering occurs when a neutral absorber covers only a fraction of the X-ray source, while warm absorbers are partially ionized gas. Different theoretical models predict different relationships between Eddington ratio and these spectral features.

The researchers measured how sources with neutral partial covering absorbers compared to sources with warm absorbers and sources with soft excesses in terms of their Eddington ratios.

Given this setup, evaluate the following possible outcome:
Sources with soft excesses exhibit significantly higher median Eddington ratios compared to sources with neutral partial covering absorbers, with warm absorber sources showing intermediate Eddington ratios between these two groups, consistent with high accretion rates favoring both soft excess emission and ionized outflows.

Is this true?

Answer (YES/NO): NO